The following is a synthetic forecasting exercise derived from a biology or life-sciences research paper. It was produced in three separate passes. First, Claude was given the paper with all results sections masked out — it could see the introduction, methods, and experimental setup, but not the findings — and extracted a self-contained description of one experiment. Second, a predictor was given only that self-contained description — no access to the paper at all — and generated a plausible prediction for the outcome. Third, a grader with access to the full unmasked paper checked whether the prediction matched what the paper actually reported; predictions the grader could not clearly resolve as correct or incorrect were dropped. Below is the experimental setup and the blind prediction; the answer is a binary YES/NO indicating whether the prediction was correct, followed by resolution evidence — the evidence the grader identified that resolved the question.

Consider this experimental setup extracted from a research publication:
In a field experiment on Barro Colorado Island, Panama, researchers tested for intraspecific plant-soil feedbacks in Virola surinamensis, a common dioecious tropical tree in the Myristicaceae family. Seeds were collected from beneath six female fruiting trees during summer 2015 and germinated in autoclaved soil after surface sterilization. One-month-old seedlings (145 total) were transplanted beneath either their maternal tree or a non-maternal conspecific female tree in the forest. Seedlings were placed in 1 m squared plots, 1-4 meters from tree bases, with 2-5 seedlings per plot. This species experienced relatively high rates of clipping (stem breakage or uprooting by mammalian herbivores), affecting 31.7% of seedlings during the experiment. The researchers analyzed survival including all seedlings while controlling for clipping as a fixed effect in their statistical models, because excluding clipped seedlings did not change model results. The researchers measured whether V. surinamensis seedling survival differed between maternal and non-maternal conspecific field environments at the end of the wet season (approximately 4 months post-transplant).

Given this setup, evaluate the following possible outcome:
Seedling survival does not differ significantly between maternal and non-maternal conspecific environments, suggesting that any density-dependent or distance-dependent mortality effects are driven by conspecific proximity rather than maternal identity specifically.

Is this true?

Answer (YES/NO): NO